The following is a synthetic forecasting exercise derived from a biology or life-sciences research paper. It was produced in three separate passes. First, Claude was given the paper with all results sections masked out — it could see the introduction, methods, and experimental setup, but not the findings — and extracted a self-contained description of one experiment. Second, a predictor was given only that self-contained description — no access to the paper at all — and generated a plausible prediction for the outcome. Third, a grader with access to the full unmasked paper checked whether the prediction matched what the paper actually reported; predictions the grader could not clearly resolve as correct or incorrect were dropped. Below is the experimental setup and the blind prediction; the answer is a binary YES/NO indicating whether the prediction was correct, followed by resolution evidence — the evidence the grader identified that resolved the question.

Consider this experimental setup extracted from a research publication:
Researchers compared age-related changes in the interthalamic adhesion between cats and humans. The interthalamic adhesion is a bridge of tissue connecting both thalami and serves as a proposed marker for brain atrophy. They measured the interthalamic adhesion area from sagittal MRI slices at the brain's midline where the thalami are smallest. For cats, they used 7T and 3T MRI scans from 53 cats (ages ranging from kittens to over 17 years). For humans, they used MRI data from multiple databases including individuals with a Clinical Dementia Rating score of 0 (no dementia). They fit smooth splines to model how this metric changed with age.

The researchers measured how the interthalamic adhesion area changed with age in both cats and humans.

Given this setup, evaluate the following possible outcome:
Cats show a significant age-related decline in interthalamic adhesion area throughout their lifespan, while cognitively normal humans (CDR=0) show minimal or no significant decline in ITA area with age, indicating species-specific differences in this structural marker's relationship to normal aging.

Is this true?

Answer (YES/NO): NO